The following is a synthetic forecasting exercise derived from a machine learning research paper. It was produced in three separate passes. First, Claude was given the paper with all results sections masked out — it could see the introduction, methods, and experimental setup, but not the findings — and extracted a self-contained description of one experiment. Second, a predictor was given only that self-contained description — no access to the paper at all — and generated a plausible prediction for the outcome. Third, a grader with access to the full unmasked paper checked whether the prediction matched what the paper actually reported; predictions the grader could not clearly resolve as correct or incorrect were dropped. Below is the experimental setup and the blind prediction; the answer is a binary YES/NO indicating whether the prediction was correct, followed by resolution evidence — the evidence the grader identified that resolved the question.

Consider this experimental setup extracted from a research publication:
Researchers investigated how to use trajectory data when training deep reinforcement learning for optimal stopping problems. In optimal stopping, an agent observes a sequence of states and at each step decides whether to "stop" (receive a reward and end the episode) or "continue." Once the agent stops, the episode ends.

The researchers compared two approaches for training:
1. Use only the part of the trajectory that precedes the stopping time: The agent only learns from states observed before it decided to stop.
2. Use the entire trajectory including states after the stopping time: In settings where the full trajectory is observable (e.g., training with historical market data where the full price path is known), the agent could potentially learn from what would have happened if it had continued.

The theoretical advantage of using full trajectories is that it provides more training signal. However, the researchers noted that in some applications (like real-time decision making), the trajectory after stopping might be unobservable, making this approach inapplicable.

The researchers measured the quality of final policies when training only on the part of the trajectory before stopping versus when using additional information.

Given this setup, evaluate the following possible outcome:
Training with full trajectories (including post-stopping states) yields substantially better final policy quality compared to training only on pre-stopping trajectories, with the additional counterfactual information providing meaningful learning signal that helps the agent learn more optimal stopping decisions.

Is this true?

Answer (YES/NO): NO